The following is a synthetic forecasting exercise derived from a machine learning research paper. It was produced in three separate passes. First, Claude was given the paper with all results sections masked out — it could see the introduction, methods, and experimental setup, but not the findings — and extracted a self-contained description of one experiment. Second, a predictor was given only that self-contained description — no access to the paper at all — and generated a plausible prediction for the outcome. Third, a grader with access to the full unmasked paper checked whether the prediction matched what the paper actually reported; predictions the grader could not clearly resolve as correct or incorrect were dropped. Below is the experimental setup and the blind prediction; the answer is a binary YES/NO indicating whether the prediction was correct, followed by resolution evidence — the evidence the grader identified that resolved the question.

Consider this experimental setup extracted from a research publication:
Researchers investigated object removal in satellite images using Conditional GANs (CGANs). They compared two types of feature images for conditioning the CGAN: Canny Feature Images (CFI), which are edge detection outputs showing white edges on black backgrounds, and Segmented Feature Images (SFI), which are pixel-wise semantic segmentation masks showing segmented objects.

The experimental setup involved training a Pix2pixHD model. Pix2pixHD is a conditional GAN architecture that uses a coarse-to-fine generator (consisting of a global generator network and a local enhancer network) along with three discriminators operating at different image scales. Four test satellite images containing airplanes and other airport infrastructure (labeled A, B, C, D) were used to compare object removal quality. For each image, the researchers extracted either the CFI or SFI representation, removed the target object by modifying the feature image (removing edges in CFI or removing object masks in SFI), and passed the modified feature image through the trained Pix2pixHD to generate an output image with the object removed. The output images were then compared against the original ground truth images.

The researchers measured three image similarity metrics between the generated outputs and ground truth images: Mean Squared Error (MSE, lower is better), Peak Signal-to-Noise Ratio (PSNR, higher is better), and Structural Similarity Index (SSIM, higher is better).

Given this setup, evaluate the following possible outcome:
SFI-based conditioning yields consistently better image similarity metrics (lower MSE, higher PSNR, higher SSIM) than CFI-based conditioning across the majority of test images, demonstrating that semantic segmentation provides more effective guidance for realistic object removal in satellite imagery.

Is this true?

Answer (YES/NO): NO